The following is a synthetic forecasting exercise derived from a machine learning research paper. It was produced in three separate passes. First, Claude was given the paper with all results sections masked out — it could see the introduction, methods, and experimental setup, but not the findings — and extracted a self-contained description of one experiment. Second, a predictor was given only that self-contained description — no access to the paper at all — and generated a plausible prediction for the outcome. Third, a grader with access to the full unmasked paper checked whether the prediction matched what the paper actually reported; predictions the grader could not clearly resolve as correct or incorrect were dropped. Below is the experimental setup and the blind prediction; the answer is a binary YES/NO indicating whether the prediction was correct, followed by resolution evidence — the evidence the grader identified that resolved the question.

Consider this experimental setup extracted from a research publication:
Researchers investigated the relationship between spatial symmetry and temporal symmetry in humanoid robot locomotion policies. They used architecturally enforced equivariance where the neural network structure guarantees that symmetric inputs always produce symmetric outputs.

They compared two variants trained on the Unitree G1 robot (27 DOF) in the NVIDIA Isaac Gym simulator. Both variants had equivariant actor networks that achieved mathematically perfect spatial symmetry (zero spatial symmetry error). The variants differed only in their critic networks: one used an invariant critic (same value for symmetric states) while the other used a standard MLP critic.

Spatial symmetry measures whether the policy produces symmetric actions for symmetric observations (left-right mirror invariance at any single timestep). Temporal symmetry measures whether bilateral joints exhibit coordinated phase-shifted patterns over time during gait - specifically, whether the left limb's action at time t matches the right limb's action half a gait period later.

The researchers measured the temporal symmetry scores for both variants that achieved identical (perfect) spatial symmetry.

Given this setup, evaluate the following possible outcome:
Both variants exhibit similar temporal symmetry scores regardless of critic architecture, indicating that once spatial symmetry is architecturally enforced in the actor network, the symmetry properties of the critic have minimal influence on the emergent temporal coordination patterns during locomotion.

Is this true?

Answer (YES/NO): NO